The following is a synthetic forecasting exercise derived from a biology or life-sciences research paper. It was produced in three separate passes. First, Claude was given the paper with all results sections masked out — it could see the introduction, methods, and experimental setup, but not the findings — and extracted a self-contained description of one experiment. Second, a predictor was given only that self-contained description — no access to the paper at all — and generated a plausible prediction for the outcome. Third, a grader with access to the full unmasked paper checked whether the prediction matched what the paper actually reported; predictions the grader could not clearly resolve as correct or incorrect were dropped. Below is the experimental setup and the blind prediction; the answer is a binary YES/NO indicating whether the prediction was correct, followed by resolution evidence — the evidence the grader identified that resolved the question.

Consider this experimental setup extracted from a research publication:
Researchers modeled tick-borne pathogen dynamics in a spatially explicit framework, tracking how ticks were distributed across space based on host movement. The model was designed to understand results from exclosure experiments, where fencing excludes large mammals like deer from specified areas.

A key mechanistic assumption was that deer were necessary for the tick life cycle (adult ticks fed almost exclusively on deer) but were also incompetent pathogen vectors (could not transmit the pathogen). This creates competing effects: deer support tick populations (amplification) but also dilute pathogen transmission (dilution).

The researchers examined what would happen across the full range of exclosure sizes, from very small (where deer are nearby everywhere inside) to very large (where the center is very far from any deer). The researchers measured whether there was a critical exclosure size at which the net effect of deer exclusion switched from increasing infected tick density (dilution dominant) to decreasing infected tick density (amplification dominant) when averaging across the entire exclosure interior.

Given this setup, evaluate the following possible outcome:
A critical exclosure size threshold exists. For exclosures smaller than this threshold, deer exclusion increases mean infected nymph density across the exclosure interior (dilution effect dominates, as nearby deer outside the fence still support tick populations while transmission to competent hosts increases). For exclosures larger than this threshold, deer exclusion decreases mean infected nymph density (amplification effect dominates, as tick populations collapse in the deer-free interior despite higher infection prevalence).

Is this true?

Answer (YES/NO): YES